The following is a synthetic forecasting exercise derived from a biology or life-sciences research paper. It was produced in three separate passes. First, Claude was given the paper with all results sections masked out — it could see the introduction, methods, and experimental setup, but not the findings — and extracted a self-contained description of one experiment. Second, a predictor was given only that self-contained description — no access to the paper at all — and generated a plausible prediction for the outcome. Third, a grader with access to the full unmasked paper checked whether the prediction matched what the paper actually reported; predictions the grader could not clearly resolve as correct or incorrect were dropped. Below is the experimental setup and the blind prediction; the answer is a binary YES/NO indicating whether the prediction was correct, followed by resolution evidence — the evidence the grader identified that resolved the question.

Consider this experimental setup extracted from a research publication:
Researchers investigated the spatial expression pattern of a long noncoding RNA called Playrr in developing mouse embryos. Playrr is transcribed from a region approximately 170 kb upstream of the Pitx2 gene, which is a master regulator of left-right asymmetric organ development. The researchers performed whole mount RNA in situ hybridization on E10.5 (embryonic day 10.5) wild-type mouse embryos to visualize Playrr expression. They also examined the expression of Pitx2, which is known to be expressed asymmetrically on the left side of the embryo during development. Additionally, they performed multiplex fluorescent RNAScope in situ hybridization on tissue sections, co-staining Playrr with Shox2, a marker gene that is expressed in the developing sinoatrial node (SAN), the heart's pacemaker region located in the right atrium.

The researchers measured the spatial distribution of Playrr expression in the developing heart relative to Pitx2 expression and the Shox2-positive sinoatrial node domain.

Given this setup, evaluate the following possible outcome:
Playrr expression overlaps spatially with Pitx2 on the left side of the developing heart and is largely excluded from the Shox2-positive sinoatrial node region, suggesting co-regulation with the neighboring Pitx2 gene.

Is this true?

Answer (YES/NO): NO